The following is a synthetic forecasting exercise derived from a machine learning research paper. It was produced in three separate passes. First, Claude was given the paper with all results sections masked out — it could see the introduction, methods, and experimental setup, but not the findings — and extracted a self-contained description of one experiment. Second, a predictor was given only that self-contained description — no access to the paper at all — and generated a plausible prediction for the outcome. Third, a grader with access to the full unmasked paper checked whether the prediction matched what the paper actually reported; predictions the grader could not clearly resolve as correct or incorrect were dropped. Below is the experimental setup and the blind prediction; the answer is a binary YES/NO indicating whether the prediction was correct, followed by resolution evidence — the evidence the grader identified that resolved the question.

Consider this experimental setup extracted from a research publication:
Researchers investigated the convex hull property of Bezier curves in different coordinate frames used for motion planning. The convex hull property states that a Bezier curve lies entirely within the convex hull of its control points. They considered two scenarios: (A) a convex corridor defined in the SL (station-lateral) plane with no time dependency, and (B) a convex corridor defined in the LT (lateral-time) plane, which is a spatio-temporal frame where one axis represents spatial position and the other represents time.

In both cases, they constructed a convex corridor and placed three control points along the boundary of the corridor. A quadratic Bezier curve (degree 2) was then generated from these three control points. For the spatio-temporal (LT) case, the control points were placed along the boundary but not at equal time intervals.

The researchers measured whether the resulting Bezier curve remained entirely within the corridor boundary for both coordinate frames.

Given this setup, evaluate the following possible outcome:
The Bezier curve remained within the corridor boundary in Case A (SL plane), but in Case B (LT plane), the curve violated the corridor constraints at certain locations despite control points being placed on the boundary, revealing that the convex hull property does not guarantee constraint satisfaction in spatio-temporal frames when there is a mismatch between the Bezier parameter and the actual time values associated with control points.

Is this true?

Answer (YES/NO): YES